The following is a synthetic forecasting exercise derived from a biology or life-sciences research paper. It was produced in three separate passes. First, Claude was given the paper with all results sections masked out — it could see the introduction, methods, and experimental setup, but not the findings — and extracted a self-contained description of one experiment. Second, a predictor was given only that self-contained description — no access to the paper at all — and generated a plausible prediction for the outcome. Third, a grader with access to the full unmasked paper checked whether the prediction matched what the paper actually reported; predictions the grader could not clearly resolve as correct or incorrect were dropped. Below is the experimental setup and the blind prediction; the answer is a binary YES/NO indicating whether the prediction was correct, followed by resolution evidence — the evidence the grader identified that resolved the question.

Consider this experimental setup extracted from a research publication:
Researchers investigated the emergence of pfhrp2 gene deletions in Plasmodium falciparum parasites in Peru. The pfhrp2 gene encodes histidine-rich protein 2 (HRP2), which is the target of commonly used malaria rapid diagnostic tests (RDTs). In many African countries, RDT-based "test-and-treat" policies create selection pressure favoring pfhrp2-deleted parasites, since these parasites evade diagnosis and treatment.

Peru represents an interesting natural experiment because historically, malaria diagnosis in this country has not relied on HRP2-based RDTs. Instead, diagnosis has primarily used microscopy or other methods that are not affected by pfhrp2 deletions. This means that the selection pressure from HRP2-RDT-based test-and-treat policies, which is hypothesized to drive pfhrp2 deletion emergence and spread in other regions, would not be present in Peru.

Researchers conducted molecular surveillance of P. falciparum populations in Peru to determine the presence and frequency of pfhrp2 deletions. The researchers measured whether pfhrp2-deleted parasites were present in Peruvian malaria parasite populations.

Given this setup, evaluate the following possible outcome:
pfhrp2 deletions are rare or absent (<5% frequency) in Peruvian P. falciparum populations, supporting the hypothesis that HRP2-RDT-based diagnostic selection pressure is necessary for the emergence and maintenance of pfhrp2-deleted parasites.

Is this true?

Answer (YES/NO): NO